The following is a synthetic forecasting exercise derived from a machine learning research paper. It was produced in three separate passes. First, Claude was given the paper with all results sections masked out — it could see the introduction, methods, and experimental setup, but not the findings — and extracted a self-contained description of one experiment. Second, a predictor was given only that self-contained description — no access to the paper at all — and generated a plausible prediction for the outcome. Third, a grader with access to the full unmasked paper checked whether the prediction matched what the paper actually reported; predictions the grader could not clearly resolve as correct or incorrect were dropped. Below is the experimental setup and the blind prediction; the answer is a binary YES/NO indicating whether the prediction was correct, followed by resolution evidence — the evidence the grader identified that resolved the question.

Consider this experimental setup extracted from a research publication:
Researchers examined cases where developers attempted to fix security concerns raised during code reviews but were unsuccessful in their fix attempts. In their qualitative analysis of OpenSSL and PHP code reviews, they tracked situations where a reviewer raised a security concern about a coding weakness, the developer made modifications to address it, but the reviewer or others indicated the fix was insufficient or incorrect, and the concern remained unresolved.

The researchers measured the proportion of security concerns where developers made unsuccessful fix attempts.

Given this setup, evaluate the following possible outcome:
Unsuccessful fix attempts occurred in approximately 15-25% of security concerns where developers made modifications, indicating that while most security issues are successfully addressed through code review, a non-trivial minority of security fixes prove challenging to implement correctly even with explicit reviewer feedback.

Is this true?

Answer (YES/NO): NO